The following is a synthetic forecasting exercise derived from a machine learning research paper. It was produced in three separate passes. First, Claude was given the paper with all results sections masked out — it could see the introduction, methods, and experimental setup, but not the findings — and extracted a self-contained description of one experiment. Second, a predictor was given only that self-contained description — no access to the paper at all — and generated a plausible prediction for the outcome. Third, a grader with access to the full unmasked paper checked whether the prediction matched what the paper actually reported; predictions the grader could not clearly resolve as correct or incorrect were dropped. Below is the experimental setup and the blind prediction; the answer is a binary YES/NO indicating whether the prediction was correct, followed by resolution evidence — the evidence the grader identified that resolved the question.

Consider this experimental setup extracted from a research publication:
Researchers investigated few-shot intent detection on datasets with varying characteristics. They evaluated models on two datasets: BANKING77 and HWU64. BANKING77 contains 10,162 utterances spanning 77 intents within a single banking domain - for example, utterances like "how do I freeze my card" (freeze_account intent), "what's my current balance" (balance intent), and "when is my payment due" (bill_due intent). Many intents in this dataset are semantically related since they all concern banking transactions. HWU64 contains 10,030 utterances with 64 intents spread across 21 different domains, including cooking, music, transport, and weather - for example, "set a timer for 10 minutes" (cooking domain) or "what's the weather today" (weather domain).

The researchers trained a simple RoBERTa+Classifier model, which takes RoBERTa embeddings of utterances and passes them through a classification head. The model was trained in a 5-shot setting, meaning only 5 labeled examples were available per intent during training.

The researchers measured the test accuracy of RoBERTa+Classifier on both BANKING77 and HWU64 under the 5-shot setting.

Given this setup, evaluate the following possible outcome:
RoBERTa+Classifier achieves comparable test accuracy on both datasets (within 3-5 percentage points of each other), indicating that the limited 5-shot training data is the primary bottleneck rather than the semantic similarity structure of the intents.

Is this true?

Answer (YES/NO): YES